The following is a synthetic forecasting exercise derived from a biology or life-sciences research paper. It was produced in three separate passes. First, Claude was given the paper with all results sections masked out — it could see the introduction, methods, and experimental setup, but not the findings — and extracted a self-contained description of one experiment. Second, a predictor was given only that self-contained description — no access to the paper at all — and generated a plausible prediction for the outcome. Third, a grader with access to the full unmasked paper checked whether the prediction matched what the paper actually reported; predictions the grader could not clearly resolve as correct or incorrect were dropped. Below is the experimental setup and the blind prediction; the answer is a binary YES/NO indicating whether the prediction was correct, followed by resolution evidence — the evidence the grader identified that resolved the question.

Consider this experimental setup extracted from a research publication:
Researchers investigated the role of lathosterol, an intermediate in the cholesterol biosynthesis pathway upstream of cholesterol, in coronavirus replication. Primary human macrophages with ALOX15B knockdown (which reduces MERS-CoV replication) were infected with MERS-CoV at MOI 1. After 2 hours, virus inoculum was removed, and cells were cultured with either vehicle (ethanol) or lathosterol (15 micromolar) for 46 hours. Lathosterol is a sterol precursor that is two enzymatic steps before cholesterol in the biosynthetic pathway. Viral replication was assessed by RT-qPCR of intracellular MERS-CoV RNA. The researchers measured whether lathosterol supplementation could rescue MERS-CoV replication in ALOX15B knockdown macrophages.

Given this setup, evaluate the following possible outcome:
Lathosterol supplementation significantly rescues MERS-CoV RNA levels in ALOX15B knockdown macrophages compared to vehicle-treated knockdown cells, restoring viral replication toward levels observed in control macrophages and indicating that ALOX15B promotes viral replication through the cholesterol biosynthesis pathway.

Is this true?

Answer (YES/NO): NO